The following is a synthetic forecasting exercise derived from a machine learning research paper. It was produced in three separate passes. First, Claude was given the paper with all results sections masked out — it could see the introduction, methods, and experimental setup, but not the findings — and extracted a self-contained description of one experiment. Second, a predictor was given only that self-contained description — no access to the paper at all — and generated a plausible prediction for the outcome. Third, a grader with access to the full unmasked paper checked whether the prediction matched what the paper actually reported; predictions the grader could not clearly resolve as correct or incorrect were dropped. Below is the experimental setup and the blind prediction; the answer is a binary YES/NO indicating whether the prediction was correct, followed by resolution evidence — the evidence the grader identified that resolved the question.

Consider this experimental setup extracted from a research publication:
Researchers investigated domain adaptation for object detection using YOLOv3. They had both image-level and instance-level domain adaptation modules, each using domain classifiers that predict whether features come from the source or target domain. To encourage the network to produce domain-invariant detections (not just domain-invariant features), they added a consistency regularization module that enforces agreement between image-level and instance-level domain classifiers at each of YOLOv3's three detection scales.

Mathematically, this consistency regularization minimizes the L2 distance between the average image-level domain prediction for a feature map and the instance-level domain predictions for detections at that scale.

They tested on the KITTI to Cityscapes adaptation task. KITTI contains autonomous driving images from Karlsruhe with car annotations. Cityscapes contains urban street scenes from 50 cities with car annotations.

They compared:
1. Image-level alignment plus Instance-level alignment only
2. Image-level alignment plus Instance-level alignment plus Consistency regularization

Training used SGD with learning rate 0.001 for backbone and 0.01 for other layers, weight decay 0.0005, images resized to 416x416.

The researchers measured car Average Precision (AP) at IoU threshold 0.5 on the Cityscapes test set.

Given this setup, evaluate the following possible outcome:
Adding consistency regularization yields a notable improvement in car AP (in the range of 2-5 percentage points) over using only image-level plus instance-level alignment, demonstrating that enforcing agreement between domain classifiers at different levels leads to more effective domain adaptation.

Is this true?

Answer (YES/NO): NO